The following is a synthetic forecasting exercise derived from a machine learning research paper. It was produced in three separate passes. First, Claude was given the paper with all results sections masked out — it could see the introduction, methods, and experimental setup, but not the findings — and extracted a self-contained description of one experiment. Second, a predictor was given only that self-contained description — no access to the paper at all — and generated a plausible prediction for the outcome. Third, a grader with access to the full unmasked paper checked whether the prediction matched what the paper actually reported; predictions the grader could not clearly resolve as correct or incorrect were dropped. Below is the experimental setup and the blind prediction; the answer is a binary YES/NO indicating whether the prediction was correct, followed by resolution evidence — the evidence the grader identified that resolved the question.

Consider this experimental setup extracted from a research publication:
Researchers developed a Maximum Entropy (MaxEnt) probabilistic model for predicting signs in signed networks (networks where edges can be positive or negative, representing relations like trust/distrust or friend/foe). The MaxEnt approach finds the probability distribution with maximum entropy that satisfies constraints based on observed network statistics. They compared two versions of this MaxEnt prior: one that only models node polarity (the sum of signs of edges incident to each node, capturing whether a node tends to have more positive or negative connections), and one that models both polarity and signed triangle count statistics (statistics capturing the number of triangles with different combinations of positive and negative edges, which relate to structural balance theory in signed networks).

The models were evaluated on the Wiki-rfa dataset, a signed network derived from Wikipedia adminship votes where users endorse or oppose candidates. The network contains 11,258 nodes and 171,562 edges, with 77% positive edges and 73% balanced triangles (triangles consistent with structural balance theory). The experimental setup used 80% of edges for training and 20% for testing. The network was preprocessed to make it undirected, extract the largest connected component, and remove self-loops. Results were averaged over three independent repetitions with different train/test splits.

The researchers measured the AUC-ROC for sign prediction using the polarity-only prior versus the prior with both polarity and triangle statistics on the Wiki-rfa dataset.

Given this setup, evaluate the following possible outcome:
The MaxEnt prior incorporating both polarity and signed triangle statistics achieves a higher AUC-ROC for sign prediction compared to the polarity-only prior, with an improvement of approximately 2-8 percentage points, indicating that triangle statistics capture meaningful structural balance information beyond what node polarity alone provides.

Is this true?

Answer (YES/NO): NO